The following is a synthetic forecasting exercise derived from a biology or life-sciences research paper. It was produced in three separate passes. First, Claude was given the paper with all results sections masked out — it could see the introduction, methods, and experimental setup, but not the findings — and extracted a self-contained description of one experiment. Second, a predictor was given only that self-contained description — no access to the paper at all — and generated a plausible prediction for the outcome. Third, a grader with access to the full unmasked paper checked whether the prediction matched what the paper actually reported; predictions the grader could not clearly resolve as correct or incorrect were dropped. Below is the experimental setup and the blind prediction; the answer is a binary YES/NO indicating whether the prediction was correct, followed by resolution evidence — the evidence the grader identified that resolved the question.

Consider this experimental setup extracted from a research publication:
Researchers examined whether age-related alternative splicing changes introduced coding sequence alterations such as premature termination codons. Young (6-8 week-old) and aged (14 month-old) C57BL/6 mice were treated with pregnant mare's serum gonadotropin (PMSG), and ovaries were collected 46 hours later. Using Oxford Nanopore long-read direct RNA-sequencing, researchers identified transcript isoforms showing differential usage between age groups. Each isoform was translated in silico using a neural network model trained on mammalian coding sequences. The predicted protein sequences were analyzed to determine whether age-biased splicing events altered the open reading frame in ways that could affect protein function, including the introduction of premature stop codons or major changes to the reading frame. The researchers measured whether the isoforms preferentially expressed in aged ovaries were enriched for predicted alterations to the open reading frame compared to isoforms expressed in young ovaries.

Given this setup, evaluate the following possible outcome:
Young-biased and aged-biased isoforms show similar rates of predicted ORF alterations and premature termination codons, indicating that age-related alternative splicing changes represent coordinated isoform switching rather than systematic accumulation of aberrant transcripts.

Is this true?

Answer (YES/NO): YES